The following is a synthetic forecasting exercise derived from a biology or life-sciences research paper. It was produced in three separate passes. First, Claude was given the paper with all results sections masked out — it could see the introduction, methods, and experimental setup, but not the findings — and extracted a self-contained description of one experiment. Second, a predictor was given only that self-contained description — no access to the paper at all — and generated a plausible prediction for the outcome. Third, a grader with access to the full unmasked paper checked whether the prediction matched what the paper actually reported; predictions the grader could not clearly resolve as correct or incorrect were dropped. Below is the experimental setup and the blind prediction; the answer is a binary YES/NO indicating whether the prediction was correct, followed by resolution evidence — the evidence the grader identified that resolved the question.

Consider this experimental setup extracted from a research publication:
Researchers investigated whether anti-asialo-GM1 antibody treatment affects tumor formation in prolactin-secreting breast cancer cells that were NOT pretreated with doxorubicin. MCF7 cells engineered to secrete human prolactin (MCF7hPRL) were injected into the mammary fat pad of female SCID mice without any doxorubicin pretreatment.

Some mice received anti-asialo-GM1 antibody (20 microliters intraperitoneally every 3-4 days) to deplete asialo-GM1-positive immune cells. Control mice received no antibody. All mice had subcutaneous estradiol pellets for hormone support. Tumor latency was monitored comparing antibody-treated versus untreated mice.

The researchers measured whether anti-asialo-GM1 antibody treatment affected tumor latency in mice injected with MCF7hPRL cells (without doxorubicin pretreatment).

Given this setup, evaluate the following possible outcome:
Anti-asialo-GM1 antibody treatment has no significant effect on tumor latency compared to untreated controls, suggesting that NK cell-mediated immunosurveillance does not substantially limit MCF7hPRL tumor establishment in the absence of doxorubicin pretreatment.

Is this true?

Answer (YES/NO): YES